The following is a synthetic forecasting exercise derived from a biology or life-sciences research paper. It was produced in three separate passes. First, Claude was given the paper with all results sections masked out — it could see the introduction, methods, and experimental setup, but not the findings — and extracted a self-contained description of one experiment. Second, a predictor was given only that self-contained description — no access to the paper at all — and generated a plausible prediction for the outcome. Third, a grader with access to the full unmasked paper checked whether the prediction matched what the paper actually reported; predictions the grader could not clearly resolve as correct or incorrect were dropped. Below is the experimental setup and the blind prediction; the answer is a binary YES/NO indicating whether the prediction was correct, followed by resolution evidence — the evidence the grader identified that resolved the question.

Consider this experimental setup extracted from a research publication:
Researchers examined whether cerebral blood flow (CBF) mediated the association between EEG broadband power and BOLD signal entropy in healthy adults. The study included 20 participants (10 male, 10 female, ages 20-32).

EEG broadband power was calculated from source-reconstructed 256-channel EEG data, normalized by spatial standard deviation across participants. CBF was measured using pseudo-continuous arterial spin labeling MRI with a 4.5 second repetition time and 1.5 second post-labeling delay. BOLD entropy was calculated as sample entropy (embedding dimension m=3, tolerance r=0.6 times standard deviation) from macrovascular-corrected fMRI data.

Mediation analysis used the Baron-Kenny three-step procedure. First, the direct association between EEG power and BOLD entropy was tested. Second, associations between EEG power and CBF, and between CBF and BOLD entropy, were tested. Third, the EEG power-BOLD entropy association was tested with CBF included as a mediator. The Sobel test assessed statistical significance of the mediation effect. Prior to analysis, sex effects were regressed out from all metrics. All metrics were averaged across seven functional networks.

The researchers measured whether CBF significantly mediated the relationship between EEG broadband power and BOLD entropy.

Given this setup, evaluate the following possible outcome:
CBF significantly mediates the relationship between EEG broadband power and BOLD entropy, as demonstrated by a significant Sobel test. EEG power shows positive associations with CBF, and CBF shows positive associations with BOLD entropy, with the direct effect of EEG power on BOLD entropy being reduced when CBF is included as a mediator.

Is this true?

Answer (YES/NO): NO